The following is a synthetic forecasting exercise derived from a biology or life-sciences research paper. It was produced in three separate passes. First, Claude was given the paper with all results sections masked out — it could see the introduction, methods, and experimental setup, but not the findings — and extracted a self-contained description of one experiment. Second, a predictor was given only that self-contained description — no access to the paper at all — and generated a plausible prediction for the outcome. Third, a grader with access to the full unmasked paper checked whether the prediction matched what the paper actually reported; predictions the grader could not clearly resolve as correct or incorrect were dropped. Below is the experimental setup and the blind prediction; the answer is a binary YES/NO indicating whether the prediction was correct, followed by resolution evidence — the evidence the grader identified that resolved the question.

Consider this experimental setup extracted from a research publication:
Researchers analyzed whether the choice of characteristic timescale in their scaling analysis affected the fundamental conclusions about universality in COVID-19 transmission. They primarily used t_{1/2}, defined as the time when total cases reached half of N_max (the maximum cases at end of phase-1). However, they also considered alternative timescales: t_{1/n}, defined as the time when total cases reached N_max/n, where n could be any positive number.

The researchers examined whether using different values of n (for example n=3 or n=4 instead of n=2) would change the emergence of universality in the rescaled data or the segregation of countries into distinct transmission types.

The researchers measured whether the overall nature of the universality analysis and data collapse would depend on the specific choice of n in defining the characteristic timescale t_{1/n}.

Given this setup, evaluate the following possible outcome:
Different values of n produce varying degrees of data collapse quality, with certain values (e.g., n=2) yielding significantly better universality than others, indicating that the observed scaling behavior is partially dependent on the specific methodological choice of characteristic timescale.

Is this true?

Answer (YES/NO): NO